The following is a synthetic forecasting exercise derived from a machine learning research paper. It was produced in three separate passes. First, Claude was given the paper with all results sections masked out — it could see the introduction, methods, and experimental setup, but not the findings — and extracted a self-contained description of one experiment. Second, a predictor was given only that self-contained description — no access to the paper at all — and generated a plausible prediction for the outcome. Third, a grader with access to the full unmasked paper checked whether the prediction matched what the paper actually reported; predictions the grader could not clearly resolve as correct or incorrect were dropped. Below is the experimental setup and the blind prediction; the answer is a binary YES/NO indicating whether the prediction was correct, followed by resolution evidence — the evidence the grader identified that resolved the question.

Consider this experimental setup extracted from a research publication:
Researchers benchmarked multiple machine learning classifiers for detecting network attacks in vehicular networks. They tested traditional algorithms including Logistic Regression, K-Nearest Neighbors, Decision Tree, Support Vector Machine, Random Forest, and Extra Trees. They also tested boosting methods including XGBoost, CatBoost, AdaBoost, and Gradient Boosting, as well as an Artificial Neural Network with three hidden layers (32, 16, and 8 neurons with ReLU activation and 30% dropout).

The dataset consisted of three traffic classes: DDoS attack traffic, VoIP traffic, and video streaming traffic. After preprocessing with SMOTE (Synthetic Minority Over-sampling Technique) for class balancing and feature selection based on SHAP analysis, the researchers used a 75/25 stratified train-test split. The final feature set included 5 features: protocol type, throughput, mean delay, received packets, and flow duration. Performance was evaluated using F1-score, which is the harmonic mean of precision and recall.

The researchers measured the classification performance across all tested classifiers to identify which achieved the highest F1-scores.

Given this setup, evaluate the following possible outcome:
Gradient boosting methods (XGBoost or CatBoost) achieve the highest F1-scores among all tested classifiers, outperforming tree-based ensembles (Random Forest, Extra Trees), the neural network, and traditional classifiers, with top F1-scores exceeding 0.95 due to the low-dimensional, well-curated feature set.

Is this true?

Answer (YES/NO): YES